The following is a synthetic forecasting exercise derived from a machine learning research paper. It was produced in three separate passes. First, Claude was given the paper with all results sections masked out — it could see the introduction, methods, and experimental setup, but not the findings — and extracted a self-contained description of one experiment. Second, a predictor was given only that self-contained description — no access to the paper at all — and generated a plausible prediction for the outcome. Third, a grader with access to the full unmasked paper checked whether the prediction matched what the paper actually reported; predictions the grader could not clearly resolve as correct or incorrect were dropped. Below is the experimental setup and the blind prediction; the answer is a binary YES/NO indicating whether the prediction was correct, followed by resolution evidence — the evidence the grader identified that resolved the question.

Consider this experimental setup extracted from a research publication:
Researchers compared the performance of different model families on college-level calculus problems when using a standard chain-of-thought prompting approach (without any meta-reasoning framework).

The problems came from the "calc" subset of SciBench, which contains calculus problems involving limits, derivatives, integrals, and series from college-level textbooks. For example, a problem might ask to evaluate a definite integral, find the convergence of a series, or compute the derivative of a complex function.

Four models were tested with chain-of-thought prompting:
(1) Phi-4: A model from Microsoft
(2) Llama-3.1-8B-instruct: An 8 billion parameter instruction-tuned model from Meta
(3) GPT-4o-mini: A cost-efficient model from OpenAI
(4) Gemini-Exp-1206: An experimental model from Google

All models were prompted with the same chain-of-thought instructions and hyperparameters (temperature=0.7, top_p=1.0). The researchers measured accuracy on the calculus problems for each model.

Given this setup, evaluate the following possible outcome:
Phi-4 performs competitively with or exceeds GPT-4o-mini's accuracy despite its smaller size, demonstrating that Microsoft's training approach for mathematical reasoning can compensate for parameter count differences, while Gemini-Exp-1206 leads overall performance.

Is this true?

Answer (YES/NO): NO